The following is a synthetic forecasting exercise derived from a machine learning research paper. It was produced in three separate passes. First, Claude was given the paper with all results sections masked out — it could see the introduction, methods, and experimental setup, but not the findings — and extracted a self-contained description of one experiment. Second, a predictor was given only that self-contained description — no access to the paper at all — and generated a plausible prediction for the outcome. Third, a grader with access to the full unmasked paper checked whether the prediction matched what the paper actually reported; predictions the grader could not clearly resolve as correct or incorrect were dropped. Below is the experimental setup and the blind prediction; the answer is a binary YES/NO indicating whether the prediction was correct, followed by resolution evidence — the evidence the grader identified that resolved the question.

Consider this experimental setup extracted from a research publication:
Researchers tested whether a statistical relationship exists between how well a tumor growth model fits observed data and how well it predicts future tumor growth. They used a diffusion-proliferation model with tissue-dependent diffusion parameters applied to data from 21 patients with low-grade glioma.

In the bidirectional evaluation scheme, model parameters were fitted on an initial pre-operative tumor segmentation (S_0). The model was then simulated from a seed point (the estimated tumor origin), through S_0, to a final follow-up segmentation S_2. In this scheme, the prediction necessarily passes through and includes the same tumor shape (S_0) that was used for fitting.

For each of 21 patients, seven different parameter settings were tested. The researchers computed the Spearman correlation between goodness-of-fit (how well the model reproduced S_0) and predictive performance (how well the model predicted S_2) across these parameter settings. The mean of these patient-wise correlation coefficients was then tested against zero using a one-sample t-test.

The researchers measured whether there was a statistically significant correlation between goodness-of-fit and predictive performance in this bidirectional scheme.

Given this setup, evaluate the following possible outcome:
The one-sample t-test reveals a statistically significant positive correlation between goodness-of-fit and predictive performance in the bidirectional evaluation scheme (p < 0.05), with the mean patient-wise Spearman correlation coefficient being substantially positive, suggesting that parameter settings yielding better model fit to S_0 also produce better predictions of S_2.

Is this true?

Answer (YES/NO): NO